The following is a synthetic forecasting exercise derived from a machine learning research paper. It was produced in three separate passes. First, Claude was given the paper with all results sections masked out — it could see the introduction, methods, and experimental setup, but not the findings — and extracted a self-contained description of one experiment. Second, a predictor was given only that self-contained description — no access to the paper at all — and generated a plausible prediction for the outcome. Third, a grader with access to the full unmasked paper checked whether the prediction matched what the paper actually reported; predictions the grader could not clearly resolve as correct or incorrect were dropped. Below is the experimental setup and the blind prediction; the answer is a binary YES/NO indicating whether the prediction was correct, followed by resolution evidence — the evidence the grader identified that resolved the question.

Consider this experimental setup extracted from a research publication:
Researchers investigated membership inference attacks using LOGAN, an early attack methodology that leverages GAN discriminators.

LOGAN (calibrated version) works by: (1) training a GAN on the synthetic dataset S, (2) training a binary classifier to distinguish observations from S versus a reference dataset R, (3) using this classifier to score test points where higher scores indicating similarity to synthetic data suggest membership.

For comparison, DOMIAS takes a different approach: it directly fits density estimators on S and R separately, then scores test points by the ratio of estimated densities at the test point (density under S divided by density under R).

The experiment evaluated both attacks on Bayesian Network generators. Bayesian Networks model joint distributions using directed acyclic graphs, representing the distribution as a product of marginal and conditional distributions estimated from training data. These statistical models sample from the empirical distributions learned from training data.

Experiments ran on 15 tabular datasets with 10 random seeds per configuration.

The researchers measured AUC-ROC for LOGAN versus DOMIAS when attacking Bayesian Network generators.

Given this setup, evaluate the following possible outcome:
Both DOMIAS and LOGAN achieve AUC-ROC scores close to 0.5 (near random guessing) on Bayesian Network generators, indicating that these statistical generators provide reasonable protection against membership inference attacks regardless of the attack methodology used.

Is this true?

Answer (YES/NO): NO